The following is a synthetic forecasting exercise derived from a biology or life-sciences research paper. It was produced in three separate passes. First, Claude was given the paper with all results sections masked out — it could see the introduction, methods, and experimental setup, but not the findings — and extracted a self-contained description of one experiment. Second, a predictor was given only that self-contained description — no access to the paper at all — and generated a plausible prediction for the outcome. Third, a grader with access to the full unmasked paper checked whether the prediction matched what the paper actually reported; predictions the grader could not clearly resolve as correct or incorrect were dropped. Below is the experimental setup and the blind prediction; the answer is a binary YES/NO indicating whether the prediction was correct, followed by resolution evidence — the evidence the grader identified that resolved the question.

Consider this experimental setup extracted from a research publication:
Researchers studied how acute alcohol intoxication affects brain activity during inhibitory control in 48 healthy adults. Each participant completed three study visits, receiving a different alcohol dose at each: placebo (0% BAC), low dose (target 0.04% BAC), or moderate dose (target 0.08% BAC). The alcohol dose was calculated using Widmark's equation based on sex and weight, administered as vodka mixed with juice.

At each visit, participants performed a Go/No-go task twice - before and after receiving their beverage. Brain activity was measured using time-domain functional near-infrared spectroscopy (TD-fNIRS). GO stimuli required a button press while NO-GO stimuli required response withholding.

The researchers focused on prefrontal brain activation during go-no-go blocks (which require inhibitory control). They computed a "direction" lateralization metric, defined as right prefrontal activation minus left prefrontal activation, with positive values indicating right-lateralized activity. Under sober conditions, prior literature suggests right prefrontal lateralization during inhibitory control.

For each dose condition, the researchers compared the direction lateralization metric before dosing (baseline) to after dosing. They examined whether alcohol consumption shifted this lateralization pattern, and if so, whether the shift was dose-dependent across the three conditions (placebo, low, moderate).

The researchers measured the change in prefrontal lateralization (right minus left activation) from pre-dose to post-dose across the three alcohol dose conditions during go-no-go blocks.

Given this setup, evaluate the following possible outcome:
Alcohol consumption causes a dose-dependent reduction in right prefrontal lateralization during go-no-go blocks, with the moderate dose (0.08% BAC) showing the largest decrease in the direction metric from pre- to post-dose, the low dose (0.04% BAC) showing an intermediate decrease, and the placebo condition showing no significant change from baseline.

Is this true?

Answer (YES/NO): NO